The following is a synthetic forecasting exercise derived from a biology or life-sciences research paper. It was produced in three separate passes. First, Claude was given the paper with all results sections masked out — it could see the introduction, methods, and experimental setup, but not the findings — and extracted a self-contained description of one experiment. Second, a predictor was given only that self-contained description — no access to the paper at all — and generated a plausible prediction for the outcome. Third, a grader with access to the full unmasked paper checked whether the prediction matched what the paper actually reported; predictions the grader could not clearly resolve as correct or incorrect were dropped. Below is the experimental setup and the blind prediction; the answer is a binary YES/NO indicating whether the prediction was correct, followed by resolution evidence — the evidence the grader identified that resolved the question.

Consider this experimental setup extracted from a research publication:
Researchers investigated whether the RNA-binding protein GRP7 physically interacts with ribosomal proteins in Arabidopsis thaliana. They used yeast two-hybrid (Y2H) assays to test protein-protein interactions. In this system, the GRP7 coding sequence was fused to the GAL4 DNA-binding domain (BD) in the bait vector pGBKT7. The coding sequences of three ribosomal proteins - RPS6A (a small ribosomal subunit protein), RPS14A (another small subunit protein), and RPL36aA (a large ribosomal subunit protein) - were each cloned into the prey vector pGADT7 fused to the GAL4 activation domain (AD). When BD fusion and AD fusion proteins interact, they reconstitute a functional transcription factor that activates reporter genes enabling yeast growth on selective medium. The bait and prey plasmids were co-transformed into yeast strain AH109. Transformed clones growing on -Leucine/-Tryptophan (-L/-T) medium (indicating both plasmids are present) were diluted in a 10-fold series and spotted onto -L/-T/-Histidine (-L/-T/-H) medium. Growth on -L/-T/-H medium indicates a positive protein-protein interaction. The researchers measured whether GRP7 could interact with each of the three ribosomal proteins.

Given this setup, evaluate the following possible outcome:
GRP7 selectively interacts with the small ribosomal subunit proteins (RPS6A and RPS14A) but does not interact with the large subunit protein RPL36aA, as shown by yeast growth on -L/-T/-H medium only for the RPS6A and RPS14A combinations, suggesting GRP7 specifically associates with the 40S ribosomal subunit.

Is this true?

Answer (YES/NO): NO